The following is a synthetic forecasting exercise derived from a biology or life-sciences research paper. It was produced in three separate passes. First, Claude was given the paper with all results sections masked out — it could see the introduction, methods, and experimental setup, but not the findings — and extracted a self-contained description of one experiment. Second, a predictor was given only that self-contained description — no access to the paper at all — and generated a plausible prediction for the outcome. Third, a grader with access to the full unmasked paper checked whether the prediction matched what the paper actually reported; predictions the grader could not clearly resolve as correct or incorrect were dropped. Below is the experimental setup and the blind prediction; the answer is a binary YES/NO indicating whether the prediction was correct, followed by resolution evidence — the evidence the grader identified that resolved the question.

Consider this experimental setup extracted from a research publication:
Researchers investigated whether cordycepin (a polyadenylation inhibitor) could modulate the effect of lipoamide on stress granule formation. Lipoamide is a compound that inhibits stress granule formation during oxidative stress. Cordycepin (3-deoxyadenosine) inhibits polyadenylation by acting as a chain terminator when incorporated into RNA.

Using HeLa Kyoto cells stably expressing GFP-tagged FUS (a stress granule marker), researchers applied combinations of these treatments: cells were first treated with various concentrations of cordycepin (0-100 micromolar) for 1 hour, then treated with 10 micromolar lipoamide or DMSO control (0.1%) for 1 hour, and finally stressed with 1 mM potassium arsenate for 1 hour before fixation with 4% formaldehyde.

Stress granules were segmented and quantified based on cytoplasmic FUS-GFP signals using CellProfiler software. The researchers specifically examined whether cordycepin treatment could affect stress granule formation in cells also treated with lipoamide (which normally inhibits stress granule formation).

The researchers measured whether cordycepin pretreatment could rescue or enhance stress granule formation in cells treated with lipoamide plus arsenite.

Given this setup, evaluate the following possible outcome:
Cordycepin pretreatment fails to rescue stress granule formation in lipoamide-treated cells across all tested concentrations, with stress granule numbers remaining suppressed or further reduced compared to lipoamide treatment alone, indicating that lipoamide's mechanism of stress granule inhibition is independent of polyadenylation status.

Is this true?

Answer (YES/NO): YES